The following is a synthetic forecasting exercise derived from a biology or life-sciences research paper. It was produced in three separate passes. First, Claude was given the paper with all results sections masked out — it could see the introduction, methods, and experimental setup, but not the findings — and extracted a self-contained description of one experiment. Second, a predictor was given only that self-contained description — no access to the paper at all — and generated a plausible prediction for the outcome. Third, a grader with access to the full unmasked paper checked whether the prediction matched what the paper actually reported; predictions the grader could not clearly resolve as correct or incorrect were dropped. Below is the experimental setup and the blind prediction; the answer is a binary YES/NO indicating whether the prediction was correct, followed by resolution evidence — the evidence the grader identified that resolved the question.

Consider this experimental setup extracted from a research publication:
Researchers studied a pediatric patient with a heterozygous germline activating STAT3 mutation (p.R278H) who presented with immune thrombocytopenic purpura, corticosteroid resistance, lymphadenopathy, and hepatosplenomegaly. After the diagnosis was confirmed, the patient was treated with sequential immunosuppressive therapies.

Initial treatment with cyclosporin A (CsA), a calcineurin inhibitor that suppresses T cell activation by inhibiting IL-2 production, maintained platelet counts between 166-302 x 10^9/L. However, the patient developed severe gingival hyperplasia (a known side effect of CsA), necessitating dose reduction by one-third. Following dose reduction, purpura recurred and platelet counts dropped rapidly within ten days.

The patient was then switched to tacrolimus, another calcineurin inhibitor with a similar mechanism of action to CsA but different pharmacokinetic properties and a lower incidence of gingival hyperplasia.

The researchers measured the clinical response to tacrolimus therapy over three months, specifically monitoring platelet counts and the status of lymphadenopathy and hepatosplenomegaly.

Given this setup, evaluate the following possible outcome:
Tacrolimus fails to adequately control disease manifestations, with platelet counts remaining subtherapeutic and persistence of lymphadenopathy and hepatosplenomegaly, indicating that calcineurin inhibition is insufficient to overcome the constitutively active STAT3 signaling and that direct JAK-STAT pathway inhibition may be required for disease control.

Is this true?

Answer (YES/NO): NO